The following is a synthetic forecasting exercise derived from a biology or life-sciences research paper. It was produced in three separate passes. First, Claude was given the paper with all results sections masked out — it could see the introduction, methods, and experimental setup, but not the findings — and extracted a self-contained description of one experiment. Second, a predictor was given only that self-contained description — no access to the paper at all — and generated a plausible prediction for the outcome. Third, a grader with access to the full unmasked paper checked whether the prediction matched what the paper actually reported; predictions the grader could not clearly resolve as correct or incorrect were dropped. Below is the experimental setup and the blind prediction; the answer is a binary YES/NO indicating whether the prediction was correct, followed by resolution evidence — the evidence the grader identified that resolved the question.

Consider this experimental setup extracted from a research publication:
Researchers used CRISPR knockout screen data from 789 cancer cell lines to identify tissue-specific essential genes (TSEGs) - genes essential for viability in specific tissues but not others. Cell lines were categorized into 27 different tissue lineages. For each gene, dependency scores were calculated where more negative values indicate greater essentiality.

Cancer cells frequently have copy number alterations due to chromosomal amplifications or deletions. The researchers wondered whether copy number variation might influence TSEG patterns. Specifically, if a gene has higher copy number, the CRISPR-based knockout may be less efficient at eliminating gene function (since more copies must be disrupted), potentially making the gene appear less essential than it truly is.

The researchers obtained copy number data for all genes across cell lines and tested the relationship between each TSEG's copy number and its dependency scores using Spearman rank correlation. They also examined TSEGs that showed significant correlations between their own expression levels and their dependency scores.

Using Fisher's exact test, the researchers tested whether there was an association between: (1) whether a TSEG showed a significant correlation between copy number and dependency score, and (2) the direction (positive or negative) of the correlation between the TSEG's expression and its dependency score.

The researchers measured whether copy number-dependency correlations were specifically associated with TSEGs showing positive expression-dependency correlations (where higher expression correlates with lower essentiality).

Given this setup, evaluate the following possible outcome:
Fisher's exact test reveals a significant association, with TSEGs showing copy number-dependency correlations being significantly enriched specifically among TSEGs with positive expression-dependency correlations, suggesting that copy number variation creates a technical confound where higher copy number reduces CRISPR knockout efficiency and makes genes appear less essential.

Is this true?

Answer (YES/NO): YES